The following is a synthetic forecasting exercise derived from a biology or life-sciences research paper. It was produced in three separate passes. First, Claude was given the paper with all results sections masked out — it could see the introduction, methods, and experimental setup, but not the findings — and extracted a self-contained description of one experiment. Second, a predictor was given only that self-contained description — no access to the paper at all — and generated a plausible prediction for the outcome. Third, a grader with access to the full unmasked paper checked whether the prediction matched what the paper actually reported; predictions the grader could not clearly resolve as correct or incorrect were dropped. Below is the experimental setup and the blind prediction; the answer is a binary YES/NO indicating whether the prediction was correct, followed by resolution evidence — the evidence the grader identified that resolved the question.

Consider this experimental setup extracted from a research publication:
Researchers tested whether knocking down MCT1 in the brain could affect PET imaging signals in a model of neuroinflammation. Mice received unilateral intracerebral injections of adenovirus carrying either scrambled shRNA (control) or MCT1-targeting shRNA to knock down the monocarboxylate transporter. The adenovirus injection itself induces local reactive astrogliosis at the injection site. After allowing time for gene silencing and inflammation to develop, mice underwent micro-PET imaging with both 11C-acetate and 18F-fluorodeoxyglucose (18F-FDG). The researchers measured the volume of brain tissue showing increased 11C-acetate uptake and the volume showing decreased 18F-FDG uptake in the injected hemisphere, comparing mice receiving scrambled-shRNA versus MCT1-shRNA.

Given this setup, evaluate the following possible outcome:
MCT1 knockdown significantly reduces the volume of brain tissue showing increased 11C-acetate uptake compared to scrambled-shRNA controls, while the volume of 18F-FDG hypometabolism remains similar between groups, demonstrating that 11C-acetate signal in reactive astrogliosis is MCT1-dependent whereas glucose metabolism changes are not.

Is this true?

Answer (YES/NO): NO